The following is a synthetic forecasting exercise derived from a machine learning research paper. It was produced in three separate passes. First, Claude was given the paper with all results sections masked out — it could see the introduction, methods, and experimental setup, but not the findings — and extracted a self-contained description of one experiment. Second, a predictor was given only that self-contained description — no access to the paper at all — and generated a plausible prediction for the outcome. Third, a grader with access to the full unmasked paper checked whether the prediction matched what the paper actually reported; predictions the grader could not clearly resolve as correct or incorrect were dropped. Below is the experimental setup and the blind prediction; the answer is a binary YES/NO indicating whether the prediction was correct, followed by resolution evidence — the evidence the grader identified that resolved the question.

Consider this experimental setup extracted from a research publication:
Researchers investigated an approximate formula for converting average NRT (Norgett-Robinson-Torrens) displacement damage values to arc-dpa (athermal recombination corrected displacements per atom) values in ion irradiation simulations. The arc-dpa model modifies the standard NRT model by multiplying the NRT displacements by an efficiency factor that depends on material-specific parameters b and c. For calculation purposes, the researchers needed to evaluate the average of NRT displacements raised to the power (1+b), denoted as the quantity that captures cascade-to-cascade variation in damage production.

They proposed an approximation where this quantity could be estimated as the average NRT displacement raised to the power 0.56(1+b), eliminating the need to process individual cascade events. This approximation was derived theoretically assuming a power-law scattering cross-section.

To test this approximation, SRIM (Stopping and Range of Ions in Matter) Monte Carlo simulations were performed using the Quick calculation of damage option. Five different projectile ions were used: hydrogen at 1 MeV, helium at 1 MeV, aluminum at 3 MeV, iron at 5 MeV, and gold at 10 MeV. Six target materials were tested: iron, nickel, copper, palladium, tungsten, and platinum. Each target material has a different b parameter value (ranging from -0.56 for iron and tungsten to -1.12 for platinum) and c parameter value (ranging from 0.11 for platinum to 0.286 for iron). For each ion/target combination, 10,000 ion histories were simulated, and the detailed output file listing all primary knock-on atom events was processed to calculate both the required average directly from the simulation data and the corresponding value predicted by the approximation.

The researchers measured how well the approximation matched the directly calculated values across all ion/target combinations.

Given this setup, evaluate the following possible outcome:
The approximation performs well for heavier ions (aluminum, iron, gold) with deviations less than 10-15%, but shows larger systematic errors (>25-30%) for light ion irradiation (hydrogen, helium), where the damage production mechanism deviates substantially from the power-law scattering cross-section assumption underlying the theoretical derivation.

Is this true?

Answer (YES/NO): NO